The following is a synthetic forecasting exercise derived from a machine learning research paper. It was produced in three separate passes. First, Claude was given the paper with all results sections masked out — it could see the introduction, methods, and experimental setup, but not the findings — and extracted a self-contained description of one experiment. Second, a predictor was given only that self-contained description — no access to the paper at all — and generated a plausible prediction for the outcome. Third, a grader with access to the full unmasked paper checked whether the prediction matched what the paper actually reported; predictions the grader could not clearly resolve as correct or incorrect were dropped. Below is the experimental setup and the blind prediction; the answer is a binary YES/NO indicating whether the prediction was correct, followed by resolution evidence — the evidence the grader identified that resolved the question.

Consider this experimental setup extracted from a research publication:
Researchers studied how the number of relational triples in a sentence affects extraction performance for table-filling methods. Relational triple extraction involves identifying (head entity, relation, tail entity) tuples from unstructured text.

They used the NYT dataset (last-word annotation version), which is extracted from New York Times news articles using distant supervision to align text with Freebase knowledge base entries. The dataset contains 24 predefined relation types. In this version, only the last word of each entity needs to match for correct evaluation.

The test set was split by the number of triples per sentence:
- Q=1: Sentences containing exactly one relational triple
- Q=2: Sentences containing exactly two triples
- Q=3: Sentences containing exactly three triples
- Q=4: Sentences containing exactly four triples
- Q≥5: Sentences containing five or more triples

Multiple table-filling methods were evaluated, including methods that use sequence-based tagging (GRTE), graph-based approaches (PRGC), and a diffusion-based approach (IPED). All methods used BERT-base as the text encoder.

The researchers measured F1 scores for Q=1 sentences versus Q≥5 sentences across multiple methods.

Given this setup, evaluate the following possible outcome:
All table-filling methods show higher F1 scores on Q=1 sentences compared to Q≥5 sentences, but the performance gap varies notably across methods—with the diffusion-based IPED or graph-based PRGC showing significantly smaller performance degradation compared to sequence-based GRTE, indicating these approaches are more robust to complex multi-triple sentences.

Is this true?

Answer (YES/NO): NO